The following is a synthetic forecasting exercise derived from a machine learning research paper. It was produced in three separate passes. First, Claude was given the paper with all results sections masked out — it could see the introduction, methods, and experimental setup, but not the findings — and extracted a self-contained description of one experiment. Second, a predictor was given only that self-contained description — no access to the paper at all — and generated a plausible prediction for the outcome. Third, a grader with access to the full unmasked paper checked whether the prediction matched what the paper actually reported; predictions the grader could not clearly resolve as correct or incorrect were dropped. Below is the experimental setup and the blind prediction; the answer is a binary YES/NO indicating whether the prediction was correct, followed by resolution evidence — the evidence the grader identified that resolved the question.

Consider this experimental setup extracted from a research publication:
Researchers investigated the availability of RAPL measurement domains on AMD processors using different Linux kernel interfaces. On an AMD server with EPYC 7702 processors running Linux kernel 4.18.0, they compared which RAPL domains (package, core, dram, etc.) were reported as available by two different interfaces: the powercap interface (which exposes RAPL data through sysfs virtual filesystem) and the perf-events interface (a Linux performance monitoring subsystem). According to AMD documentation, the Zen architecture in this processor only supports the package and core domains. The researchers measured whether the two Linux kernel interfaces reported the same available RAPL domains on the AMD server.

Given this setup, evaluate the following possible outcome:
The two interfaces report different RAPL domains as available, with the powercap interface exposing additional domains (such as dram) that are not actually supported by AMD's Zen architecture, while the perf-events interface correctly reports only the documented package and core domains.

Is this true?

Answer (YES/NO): NO